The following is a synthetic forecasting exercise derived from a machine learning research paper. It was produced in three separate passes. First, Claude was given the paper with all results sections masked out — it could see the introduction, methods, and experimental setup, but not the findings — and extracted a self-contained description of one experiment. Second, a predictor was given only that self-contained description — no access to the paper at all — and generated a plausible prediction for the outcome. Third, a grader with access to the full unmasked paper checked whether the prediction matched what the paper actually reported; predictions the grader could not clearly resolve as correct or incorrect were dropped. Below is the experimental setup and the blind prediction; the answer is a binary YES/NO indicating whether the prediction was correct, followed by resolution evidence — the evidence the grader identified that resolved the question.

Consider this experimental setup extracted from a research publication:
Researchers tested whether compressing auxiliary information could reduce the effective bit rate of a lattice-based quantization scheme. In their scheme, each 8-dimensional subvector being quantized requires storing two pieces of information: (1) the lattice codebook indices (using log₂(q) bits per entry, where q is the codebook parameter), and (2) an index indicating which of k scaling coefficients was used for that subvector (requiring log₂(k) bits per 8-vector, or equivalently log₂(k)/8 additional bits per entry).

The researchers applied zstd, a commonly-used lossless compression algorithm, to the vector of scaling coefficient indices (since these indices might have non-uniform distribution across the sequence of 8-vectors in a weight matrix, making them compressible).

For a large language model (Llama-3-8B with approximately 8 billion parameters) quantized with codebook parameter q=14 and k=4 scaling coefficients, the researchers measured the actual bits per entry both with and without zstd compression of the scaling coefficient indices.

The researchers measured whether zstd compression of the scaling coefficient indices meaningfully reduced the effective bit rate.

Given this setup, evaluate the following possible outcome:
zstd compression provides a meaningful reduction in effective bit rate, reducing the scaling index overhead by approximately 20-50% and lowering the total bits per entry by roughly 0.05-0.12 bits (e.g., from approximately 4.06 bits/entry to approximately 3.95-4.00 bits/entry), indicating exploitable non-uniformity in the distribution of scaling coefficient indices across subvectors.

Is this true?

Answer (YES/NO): YES